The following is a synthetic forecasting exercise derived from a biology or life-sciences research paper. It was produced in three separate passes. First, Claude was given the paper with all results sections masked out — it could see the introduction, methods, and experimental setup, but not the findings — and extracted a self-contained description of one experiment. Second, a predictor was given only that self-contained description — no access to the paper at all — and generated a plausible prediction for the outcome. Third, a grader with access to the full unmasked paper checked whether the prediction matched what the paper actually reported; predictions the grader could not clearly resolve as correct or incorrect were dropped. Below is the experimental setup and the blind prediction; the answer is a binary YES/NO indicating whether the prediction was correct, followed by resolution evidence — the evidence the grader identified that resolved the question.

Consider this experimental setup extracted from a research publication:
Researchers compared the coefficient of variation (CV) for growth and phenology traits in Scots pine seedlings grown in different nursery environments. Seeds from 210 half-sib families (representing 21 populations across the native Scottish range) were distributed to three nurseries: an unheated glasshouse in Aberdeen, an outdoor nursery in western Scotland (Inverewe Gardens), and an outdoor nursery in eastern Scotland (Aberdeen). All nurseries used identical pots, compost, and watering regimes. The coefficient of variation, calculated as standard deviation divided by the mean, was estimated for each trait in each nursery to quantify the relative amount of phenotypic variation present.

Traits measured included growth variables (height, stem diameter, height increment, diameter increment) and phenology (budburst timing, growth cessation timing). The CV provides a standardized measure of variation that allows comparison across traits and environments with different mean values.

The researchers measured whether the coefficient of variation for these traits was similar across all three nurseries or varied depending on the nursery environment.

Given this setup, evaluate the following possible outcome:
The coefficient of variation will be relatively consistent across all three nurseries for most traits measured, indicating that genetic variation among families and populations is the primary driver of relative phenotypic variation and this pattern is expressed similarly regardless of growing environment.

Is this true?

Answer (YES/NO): NO